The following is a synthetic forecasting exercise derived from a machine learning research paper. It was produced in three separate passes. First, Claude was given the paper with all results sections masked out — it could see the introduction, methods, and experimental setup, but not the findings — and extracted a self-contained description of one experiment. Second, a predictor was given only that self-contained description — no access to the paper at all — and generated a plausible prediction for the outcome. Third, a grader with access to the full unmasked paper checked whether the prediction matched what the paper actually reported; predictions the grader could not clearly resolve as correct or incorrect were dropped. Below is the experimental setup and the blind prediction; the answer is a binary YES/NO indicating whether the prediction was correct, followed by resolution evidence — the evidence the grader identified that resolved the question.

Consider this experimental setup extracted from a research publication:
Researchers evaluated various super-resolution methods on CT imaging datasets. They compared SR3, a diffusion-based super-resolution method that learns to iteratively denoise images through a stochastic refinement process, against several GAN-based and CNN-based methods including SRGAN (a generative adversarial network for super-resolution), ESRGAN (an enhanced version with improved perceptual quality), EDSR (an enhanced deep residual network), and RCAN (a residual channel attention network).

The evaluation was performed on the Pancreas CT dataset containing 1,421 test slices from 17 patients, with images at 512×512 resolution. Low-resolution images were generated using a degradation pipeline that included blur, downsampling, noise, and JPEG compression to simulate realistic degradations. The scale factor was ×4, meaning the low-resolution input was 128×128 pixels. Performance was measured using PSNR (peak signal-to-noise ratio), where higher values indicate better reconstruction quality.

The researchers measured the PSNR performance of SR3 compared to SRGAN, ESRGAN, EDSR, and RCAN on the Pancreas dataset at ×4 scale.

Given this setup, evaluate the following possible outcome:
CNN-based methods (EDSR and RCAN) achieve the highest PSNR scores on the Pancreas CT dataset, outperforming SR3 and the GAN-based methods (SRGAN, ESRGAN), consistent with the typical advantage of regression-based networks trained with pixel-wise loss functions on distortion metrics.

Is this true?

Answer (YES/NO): YES